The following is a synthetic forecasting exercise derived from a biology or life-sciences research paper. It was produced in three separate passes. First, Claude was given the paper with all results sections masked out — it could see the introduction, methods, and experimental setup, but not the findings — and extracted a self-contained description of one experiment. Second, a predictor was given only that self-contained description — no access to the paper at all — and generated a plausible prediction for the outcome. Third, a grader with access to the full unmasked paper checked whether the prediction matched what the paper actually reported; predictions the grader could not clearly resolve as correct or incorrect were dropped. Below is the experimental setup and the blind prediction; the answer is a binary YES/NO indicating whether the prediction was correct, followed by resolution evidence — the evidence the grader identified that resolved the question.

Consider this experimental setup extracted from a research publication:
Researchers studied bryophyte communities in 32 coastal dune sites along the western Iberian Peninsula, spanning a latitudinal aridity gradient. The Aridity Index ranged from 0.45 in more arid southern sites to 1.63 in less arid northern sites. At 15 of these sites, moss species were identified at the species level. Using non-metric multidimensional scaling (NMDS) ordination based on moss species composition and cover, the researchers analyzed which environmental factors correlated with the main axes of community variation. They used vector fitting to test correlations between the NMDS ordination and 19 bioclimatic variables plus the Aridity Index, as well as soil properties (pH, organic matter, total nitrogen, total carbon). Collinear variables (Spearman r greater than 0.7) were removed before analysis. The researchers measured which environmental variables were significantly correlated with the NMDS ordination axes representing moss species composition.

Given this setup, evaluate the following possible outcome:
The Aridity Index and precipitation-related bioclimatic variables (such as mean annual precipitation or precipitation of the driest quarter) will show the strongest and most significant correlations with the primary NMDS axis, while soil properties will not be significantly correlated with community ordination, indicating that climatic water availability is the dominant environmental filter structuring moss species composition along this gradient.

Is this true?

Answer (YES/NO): NO